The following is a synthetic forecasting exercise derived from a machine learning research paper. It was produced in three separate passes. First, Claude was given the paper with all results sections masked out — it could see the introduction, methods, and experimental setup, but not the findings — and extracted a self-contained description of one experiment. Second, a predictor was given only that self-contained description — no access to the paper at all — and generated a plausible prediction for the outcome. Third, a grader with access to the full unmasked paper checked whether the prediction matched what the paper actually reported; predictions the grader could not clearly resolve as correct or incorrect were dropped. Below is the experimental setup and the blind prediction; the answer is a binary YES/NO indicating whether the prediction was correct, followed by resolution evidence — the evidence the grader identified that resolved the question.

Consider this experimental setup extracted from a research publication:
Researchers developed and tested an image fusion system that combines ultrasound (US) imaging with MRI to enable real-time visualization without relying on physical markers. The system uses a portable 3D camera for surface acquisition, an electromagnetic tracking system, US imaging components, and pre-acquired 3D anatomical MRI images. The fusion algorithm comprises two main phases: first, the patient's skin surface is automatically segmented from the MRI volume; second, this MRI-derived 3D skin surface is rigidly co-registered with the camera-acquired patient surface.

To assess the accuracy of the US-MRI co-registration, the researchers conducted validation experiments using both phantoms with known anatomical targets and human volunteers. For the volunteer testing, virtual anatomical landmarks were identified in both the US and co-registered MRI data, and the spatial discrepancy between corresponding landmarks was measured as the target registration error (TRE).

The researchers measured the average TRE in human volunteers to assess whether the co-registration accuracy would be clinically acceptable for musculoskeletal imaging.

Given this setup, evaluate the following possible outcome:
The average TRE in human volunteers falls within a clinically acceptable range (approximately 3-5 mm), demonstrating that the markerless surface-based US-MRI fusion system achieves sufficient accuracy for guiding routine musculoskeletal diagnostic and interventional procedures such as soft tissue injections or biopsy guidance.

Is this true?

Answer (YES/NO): NO